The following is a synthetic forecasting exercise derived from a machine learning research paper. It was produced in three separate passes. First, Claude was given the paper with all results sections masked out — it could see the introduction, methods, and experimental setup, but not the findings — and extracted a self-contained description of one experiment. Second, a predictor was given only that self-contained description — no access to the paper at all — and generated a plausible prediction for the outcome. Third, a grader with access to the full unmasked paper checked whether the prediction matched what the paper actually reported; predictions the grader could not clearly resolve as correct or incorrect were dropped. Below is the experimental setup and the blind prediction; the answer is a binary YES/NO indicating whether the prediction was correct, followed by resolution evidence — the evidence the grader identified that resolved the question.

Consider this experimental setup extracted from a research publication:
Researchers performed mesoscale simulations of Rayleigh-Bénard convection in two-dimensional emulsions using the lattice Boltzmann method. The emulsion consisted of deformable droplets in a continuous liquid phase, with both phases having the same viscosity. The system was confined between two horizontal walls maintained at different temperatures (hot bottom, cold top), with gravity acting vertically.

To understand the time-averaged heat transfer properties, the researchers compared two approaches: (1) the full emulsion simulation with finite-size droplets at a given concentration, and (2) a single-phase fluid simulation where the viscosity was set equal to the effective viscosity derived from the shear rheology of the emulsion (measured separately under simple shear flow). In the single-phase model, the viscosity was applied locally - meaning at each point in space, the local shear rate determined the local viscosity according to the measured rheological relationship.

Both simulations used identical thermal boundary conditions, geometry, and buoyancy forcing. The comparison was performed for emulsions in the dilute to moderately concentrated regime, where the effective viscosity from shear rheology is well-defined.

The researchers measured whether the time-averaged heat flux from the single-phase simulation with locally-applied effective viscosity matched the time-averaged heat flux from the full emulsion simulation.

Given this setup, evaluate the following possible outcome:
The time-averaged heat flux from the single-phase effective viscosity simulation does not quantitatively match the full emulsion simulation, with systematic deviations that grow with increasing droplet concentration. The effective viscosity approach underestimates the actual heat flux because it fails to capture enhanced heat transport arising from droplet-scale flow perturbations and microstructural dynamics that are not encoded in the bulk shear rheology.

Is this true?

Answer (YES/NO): NO